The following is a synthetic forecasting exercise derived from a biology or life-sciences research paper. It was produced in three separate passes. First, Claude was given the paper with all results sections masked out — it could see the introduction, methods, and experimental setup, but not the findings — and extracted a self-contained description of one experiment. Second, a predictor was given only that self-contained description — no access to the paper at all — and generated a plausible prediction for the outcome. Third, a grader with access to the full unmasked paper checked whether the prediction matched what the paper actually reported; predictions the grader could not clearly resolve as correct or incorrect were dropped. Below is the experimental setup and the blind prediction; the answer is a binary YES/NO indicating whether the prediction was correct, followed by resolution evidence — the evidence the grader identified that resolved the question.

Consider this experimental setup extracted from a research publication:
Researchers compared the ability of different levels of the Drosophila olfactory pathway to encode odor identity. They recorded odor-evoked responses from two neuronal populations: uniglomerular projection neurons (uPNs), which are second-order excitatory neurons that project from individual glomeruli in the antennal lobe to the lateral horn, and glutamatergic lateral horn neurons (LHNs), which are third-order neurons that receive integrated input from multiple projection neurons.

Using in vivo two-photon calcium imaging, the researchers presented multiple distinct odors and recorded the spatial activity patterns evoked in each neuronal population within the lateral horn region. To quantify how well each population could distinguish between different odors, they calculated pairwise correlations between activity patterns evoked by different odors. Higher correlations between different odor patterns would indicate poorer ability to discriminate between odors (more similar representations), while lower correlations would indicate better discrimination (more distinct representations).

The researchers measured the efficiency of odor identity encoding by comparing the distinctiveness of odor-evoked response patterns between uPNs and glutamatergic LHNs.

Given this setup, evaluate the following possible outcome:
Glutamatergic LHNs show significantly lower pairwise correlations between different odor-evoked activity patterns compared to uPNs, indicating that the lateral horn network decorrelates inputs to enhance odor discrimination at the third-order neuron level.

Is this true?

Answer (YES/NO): NO